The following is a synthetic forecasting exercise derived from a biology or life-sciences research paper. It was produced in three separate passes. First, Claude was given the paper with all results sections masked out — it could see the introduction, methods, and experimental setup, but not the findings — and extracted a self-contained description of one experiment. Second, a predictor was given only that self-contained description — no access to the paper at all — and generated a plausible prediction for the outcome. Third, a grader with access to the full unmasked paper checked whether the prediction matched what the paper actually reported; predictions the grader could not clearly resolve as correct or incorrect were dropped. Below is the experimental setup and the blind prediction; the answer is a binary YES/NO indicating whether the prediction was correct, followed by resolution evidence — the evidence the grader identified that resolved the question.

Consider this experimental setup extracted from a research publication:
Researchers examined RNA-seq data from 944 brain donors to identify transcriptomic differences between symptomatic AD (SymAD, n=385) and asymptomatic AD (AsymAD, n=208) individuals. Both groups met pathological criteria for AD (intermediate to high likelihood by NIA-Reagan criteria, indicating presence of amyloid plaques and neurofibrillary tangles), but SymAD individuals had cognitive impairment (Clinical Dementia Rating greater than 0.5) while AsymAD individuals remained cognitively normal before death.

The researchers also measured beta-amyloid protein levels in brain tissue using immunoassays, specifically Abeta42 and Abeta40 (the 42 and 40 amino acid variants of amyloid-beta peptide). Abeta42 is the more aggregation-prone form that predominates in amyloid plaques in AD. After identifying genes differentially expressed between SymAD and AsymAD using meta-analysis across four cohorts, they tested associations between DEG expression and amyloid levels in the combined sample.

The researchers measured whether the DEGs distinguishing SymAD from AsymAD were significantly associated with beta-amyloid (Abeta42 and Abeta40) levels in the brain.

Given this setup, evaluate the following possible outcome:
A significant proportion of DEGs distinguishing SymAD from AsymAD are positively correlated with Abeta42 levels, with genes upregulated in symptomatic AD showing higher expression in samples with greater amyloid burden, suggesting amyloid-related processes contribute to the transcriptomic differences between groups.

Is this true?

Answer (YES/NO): NO